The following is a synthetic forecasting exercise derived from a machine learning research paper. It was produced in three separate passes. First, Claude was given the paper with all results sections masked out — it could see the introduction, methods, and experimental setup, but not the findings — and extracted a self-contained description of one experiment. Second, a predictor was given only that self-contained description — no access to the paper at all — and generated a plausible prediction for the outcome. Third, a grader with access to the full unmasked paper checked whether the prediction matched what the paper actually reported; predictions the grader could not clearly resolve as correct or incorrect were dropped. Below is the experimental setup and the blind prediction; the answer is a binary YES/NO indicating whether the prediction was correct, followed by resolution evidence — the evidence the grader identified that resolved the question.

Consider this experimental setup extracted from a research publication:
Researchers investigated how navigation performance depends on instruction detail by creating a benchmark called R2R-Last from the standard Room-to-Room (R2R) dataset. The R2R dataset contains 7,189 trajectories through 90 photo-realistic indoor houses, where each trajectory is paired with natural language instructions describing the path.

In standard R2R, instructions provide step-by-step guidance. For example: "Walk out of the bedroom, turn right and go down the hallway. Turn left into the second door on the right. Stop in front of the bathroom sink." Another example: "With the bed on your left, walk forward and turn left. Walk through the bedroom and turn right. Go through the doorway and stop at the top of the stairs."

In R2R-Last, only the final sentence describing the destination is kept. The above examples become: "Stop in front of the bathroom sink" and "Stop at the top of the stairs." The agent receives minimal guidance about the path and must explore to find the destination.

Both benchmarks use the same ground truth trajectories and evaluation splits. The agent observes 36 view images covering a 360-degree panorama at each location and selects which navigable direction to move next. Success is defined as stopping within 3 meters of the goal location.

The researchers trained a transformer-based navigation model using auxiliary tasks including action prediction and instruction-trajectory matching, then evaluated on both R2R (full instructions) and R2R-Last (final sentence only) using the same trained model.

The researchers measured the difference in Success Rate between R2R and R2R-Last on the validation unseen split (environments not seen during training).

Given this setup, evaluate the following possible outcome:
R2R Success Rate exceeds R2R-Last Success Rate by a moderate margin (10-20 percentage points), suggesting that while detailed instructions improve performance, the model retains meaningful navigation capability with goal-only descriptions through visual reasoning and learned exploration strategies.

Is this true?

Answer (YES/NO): NO